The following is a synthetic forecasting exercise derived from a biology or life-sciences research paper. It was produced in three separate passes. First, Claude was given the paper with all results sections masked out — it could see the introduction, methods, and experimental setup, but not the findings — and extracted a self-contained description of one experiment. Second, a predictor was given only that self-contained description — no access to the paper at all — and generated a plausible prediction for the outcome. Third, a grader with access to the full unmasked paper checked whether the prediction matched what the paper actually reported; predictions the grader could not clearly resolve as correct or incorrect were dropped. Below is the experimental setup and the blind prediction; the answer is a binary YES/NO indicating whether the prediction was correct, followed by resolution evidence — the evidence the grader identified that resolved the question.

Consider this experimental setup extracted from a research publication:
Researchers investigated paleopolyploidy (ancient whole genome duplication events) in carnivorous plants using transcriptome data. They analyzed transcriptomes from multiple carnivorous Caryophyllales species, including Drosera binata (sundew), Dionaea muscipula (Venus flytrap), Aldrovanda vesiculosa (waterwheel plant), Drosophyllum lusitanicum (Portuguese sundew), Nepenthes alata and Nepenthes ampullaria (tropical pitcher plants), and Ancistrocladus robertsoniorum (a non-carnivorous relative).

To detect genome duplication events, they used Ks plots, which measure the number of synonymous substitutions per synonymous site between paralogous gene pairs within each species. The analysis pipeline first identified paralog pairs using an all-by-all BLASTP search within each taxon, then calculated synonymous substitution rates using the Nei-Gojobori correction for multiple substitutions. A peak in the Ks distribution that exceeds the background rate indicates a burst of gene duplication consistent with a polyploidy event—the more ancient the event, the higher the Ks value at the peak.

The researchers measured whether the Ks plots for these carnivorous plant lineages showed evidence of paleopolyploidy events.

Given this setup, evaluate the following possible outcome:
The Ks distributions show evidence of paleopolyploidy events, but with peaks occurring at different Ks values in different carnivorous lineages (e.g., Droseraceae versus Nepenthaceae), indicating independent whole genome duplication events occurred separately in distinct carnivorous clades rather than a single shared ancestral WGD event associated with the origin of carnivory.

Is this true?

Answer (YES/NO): YES